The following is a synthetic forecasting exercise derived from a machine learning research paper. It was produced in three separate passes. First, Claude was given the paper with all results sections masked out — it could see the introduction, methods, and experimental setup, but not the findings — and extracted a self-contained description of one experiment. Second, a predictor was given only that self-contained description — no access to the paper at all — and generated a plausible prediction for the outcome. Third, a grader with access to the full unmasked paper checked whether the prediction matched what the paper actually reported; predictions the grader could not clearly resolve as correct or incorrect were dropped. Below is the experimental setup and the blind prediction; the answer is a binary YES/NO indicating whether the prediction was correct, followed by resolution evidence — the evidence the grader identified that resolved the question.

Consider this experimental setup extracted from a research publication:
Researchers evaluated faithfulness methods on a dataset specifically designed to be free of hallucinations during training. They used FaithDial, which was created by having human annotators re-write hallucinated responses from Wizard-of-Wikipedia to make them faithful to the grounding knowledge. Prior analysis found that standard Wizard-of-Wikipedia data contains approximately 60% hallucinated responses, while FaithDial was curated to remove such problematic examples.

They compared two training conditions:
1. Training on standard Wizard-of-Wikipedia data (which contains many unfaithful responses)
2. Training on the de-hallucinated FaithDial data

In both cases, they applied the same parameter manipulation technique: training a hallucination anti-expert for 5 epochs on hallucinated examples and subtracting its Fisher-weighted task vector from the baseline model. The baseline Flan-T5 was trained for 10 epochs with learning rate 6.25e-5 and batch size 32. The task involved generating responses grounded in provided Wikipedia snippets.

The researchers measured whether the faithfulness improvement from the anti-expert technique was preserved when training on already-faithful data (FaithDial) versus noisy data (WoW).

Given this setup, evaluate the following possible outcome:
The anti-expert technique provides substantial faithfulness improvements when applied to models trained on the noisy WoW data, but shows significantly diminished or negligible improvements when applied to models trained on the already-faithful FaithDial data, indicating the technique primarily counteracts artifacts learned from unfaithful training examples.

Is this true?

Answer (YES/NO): NO